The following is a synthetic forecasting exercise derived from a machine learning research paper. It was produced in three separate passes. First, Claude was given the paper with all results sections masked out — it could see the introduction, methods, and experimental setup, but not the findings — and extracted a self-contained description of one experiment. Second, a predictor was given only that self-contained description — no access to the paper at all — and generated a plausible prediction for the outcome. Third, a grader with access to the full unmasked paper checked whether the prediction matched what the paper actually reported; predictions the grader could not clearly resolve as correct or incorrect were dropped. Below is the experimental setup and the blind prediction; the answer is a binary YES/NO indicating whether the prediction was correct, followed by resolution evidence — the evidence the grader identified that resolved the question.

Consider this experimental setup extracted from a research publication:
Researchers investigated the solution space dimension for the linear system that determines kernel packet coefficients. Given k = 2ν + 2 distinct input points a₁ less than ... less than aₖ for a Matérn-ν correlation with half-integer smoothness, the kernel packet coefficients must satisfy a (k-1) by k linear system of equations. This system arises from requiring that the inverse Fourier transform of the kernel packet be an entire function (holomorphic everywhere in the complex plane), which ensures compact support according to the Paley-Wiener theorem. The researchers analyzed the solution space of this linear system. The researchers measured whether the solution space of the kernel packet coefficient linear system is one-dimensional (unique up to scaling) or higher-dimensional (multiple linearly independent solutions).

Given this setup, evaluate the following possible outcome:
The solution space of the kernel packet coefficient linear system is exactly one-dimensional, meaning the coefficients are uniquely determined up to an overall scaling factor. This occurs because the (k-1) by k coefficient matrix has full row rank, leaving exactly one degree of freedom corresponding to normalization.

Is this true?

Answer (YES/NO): YES